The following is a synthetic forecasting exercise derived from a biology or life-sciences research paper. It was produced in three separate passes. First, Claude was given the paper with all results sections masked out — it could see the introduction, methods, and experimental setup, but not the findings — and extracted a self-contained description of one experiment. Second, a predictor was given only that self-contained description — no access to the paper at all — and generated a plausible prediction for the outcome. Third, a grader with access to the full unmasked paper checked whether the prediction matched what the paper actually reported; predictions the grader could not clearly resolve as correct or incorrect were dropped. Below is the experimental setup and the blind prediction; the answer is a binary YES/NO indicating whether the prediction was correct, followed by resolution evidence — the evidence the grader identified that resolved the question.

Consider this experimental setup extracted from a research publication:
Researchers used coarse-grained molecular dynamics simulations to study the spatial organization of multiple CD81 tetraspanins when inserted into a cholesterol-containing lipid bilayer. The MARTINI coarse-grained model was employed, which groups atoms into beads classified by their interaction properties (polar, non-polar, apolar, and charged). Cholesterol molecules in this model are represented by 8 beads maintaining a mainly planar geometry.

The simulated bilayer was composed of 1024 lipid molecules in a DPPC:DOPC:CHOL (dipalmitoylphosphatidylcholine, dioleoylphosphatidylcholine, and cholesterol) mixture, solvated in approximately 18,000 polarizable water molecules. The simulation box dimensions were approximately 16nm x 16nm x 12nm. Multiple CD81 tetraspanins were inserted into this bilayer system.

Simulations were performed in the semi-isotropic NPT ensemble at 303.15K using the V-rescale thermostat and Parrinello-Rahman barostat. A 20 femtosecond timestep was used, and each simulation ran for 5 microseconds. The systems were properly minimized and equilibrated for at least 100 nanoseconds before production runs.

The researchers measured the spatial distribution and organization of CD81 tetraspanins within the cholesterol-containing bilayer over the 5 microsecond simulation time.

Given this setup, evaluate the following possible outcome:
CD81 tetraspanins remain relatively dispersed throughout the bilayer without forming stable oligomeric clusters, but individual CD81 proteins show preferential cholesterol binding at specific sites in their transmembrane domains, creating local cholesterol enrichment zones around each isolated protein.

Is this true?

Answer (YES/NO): NO